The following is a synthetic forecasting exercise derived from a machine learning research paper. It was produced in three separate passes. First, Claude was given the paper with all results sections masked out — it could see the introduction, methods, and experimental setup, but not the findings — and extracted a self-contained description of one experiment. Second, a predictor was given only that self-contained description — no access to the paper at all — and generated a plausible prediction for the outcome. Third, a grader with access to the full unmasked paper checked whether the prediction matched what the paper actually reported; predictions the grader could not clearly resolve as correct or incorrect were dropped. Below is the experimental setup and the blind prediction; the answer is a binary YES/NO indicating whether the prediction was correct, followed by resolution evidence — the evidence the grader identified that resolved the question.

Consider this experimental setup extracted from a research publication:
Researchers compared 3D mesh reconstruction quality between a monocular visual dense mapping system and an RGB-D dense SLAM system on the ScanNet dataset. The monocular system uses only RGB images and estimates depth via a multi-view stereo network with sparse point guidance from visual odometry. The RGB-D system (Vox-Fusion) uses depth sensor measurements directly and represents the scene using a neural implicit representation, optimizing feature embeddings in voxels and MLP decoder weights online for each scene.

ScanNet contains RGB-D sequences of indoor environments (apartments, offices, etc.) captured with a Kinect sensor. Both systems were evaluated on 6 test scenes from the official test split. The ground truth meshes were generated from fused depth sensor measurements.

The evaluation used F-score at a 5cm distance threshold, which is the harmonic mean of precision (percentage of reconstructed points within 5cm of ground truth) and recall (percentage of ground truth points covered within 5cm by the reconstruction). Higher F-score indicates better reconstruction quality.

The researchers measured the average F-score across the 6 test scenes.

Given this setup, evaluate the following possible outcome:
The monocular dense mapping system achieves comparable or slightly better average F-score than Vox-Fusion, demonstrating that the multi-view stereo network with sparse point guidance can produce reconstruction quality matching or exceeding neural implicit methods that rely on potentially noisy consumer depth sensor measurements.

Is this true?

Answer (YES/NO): NO